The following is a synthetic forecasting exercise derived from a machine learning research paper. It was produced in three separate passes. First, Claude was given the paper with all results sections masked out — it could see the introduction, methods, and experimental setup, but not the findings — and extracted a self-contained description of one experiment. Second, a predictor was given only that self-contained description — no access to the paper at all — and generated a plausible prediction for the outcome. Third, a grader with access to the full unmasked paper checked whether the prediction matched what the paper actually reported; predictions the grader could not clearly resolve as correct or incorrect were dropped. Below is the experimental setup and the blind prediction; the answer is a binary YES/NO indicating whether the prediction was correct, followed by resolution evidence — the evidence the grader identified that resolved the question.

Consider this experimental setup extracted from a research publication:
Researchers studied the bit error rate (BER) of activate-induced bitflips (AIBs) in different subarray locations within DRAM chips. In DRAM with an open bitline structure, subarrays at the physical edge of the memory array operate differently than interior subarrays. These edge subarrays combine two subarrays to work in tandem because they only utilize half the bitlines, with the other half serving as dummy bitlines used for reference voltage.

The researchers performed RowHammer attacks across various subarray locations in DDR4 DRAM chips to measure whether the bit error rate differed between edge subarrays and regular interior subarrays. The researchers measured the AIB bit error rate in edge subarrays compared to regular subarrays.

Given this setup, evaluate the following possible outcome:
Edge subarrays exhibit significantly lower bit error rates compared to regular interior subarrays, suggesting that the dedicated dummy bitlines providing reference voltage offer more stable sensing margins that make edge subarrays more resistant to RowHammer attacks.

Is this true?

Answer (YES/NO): YES